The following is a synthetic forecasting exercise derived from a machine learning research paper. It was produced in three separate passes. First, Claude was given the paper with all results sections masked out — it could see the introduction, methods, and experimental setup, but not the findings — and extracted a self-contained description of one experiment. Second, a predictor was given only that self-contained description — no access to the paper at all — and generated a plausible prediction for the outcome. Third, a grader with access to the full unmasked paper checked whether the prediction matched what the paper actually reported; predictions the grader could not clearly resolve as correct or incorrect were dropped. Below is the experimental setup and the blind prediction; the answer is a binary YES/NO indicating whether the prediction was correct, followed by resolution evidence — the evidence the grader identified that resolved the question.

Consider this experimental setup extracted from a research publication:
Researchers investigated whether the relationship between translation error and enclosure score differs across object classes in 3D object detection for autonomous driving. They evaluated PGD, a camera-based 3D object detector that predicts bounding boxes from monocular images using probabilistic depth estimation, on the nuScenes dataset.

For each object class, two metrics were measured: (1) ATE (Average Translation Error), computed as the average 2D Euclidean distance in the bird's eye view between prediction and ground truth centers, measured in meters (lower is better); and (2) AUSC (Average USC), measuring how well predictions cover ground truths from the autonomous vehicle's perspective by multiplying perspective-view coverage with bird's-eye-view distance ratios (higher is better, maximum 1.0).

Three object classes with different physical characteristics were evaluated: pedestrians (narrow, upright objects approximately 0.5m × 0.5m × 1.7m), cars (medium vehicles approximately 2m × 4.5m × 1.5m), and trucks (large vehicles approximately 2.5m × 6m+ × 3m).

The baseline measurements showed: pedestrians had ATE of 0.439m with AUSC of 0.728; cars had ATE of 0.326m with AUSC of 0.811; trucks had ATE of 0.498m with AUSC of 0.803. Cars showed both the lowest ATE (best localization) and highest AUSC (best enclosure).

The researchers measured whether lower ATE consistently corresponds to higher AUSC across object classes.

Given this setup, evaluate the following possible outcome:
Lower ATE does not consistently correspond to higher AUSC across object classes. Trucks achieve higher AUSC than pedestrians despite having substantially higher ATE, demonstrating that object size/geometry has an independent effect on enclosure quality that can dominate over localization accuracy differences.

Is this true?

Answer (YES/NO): YES